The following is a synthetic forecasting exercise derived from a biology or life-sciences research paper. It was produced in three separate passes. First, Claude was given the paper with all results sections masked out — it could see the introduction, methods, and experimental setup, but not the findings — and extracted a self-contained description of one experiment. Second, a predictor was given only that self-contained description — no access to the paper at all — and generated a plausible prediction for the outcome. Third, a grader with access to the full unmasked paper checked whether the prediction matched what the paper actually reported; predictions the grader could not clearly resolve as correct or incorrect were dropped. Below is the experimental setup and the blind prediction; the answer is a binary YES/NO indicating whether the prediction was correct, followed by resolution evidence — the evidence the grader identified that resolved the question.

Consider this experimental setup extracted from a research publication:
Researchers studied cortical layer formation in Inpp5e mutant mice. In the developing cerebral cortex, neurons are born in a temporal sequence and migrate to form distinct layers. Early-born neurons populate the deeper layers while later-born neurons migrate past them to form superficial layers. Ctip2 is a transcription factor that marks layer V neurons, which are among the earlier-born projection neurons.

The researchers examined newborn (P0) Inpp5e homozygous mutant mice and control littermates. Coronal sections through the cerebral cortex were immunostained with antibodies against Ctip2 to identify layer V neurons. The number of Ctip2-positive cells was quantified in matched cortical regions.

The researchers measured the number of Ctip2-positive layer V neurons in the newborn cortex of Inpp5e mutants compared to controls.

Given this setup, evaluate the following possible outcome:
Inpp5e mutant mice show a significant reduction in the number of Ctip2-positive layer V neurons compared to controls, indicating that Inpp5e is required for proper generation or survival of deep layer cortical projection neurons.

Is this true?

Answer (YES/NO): NO